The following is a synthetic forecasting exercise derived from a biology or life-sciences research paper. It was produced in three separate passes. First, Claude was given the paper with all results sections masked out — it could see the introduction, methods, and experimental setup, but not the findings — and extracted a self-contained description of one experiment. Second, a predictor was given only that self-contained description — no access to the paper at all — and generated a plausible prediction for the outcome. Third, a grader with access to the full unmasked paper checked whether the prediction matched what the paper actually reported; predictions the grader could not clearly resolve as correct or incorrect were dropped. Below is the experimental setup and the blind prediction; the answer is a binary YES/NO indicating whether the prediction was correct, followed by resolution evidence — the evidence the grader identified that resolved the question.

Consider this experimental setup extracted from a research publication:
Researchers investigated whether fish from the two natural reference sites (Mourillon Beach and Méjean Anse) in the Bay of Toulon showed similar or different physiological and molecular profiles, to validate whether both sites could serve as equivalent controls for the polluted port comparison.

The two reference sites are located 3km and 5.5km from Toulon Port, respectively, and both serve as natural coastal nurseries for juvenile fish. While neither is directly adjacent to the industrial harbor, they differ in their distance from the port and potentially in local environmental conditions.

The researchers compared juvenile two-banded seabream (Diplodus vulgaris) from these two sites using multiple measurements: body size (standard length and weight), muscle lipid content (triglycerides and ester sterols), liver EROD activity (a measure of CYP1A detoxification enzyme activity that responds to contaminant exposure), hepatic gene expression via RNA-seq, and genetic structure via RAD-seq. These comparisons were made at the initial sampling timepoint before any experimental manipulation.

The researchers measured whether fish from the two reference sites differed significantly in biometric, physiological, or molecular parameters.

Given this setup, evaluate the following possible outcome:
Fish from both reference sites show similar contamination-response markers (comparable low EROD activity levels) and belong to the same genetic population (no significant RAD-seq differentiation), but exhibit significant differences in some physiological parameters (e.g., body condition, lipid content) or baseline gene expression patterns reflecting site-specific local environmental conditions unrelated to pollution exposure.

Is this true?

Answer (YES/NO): NO